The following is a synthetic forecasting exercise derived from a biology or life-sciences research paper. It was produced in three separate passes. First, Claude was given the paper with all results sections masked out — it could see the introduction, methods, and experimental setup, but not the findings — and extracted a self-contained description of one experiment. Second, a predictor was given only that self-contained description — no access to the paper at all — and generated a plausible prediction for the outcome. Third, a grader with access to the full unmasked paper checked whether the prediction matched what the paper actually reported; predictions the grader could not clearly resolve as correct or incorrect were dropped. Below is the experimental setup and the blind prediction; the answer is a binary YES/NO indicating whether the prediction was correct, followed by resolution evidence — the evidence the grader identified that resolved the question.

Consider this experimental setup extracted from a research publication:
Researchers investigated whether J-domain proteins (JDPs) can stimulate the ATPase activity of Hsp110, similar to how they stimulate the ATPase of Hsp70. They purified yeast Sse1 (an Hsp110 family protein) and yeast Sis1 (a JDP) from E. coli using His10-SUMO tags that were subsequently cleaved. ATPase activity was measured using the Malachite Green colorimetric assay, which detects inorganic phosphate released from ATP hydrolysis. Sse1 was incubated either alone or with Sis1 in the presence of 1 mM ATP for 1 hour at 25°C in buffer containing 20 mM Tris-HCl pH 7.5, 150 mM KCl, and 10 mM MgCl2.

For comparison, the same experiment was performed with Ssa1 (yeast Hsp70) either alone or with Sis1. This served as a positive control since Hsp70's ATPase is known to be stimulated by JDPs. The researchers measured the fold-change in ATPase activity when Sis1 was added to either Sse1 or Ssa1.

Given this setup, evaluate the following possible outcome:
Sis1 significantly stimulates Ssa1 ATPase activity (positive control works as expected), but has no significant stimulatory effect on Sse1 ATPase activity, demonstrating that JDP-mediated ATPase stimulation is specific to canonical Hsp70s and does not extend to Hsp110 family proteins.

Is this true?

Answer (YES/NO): YES